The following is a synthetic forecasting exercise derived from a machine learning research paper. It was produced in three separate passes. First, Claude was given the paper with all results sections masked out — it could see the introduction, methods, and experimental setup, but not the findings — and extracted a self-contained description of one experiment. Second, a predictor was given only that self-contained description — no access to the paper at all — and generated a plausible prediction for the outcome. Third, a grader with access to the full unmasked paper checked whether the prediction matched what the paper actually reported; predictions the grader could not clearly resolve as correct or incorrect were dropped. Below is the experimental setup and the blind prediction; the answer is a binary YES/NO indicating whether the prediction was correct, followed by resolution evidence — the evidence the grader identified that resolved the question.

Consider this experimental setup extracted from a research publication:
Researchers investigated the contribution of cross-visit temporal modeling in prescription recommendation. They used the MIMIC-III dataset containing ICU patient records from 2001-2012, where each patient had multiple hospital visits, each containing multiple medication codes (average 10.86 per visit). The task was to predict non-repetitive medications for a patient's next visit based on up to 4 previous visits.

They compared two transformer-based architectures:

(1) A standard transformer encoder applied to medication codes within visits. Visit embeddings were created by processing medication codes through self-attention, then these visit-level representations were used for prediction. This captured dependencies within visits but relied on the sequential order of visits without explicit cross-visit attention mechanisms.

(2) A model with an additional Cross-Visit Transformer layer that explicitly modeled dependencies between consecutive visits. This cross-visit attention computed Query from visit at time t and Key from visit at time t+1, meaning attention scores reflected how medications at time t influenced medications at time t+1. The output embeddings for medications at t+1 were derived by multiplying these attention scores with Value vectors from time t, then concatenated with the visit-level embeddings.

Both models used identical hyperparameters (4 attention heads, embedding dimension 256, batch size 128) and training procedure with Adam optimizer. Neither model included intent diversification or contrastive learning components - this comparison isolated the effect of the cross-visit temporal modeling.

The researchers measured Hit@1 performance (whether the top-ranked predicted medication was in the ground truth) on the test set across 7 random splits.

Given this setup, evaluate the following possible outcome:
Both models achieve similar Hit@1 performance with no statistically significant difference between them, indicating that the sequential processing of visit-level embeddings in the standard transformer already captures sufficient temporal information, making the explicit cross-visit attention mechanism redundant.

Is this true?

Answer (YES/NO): NO